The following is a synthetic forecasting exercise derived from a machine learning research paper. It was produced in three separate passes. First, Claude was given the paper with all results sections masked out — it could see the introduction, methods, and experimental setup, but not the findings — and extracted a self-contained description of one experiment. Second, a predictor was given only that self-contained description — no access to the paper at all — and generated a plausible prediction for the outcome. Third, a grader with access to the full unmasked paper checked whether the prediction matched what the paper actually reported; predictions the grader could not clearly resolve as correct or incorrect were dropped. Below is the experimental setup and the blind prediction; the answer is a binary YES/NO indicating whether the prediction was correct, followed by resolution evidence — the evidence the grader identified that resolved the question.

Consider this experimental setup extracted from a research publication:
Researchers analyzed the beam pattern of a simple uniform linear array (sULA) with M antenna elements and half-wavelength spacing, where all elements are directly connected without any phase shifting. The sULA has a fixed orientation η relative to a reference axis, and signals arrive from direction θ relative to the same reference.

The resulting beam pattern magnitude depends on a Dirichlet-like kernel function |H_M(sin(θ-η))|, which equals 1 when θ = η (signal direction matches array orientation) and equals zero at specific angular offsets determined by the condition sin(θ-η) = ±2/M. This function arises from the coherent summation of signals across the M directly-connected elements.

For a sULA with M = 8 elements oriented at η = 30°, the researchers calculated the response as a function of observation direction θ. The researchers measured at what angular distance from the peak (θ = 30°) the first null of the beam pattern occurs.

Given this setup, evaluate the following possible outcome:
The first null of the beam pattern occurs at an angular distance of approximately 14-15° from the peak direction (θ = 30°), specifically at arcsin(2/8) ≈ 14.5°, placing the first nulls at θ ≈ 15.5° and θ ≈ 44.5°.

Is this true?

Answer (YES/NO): YES